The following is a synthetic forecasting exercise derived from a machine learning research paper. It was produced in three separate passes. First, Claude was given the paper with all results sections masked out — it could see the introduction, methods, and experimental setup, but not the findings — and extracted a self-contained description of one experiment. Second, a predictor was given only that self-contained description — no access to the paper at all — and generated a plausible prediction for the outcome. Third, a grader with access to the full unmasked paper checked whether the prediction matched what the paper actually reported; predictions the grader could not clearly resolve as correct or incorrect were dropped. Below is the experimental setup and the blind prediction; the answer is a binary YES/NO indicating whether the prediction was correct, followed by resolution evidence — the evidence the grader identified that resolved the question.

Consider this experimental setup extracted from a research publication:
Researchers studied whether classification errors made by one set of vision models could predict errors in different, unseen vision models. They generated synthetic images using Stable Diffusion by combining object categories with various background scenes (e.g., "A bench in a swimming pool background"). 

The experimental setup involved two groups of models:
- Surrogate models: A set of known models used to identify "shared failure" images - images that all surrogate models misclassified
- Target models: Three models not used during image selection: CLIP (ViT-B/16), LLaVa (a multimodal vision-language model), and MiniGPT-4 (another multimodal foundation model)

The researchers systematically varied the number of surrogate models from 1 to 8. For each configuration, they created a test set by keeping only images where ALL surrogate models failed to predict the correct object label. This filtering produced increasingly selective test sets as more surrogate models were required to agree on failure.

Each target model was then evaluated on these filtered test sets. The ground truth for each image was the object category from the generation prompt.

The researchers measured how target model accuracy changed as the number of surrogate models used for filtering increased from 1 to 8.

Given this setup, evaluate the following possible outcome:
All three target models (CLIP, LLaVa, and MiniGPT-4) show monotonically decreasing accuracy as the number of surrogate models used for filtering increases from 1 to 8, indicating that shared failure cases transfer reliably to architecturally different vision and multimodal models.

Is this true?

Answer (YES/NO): YES